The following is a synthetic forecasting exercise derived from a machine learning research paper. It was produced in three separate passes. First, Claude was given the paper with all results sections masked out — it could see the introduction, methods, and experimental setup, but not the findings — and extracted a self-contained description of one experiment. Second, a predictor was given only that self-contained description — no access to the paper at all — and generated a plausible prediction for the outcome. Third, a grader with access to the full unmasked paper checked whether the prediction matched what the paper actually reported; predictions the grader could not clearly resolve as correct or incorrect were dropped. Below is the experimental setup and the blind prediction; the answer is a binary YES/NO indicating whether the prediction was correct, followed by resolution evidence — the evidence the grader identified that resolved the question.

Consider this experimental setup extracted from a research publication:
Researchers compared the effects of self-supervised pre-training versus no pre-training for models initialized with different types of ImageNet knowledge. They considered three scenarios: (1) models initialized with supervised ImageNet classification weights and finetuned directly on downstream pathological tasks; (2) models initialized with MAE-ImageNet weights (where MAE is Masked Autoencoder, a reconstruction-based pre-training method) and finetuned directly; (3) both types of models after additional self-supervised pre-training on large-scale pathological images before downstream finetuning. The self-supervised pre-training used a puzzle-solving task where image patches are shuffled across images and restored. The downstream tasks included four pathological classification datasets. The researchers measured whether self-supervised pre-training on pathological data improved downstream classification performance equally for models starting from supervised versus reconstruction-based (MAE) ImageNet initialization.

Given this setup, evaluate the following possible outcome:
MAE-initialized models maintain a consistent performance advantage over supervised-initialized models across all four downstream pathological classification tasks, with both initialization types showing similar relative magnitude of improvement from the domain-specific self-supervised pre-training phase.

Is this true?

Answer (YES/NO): NO